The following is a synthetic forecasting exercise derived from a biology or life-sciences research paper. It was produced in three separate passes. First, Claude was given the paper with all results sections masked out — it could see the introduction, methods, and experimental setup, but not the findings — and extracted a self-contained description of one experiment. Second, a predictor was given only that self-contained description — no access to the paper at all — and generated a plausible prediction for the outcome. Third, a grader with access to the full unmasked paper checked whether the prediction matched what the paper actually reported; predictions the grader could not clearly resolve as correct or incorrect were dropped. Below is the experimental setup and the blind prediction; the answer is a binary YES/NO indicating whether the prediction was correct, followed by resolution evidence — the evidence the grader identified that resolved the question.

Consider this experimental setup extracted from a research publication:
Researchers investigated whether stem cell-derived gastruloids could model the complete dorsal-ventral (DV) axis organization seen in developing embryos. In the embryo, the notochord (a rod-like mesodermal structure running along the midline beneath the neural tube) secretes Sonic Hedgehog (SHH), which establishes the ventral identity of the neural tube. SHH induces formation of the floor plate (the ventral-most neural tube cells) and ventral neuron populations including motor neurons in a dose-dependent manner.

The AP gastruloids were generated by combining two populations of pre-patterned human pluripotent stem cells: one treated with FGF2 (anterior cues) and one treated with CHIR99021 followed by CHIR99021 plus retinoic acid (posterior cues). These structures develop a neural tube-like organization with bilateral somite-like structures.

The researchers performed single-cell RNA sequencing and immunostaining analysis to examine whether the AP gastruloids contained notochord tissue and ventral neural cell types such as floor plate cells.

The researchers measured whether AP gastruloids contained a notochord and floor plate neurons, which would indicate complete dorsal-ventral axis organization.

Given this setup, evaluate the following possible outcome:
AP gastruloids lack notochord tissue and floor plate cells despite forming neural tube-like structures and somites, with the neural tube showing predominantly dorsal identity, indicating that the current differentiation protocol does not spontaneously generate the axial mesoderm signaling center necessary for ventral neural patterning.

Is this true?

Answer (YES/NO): YES